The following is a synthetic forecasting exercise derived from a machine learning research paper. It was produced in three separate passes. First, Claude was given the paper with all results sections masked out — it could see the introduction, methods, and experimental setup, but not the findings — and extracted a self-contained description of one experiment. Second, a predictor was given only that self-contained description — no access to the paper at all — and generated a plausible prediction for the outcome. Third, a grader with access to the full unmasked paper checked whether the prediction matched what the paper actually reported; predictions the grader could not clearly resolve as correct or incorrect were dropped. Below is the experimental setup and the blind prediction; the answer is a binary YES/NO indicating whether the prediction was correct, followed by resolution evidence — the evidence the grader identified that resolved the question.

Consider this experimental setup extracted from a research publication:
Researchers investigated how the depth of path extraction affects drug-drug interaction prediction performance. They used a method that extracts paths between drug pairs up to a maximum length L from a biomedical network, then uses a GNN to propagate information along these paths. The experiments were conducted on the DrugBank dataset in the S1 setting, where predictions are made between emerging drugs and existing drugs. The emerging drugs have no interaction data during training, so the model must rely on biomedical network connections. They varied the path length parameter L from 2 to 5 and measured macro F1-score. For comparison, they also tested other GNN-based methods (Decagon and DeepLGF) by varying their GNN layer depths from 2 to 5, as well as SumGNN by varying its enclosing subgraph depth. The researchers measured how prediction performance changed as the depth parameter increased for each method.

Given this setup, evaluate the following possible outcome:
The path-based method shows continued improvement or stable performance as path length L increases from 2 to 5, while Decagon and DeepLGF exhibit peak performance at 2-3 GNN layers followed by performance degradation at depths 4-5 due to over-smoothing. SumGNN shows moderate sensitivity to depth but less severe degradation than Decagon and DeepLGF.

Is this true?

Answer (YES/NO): NO